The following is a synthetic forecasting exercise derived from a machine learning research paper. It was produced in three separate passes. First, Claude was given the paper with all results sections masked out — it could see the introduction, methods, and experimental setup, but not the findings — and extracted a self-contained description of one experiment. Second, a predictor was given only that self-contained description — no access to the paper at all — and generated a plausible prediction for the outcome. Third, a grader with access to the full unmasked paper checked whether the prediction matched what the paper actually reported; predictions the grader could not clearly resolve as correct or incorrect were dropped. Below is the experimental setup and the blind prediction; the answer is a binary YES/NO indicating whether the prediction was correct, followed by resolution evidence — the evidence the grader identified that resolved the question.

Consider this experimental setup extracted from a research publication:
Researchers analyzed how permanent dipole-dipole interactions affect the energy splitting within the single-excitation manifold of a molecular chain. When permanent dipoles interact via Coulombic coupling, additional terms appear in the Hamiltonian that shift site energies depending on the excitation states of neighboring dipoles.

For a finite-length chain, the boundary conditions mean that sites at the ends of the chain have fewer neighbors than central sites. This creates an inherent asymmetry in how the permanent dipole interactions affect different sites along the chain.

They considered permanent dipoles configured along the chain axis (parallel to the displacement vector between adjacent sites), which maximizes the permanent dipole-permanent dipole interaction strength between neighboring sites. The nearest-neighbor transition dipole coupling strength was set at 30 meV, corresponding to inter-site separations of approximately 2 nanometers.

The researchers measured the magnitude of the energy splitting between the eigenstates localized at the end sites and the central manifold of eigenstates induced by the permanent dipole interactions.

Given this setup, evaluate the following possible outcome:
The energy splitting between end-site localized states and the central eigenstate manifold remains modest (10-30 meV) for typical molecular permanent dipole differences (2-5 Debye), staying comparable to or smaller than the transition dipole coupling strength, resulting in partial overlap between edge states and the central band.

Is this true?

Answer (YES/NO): NO